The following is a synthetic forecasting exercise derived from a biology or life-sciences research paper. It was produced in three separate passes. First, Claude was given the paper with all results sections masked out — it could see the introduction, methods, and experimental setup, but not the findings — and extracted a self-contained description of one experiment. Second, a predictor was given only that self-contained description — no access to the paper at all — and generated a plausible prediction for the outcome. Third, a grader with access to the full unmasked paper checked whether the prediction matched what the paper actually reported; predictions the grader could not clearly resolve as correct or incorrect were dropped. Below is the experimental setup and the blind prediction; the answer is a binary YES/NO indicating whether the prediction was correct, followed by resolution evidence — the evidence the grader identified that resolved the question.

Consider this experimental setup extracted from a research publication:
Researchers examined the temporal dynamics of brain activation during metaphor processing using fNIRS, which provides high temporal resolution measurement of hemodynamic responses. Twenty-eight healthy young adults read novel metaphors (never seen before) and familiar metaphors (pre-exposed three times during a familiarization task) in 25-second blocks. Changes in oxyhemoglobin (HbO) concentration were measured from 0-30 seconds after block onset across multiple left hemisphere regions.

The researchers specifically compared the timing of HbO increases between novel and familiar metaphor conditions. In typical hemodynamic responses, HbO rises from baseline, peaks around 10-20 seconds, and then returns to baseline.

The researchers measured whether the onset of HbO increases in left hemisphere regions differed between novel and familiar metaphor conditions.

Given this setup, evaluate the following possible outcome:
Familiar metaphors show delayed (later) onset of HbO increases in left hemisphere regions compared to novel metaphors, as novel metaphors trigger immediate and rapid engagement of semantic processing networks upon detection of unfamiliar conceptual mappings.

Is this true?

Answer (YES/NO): NO